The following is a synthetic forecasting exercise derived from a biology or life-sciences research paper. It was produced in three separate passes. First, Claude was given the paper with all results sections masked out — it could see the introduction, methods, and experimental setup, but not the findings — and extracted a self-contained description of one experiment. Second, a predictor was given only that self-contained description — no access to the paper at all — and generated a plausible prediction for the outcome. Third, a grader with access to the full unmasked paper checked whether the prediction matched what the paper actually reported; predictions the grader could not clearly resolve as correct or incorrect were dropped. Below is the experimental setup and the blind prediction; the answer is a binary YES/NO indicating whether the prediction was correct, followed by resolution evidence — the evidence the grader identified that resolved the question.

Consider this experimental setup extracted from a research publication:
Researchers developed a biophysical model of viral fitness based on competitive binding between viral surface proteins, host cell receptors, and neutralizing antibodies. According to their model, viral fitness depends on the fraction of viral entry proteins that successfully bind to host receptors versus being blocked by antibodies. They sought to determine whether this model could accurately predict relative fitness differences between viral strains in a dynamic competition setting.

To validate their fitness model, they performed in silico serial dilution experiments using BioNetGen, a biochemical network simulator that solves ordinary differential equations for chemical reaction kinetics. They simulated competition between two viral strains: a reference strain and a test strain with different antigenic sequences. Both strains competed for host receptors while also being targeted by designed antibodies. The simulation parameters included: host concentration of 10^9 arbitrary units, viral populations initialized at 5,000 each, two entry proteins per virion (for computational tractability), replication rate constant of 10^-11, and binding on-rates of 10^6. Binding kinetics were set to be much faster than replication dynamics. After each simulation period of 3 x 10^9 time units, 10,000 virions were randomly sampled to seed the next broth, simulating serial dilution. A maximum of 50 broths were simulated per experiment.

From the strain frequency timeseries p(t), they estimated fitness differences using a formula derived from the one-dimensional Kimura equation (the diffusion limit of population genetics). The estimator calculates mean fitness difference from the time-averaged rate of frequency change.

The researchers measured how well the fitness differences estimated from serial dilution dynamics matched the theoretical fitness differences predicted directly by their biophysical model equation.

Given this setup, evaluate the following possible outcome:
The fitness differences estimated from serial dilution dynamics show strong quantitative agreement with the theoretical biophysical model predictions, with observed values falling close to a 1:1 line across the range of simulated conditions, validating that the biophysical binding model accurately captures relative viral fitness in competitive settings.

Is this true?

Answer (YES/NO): YES